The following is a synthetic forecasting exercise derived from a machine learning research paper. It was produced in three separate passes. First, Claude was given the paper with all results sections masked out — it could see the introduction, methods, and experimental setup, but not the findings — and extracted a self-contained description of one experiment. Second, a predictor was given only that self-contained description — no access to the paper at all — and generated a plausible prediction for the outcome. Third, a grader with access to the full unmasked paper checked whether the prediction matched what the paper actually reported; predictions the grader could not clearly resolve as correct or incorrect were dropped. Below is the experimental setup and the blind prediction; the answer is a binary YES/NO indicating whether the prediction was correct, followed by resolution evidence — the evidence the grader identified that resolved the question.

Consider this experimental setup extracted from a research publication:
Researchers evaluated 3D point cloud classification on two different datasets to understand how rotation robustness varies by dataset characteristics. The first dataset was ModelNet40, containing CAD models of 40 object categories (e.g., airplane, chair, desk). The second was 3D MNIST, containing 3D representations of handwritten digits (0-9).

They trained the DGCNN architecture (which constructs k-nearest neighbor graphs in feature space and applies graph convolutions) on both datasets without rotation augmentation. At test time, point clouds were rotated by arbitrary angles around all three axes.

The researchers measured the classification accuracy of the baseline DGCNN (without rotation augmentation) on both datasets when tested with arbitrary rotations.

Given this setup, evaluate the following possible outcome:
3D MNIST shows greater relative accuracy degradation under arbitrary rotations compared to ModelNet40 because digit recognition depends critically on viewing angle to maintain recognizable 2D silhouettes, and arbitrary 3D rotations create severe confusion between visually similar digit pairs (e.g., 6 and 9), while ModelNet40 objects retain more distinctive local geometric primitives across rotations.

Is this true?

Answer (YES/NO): NO